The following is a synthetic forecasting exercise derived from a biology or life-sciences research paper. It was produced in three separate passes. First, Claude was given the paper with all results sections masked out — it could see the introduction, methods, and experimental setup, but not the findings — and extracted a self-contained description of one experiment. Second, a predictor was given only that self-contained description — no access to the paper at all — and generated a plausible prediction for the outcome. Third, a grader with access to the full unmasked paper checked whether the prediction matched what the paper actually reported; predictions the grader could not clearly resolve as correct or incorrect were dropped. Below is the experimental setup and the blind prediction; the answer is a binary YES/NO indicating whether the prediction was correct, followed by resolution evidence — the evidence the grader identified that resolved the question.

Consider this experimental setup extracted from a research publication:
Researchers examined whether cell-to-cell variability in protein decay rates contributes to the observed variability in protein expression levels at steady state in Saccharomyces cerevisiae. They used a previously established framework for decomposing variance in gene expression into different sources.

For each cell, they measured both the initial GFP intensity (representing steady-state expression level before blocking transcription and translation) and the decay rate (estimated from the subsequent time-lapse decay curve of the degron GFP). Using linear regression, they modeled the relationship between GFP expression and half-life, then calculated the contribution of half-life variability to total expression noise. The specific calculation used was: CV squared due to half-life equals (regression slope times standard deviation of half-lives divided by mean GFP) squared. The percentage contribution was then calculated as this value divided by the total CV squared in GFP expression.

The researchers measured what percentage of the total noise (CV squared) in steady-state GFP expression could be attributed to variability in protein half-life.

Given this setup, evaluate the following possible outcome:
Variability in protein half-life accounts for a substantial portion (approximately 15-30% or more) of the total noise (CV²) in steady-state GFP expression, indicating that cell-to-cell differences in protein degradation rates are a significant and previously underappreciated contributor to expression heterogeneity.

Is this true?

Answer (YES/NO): YES